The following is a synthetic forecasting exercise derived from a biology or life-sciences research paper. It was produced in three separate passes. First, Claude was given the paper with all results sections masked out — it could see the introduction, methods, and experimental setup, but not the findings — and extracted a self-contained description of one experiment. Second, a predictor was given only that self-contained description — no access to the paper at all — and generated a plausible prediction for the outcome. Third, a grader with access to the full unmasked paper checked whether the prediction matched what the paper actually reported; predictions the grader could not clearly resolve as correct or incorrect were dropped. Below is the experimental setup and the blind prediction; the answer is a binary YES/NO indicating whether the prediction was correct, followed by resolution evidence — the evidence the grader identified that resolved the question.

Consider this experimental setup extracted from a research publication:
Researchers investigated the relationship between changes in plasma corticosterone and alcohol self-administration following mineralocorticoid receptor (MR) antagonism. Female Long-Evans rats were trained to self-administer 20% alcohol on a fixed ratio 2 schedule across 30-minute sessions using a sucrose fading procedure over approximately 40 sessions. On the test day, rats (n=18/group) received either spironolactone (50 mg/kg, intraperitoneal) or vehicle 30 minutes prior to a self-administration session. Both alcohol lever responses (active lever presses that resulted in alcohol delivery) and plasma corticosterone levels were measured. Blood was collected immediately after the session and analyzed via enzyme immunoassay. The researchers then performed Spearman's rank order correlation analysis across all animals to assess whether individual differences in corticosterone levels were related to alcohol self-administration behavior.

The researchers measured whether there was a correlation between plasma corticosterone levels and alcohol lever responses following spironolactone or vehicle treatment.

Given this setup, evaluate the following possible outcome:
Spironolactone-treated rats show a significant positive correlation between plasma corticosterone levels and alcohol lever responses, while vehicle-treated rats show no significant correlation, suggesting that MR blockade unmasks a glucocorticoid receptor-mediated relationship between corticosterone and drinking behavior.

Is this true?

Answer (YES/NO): NO